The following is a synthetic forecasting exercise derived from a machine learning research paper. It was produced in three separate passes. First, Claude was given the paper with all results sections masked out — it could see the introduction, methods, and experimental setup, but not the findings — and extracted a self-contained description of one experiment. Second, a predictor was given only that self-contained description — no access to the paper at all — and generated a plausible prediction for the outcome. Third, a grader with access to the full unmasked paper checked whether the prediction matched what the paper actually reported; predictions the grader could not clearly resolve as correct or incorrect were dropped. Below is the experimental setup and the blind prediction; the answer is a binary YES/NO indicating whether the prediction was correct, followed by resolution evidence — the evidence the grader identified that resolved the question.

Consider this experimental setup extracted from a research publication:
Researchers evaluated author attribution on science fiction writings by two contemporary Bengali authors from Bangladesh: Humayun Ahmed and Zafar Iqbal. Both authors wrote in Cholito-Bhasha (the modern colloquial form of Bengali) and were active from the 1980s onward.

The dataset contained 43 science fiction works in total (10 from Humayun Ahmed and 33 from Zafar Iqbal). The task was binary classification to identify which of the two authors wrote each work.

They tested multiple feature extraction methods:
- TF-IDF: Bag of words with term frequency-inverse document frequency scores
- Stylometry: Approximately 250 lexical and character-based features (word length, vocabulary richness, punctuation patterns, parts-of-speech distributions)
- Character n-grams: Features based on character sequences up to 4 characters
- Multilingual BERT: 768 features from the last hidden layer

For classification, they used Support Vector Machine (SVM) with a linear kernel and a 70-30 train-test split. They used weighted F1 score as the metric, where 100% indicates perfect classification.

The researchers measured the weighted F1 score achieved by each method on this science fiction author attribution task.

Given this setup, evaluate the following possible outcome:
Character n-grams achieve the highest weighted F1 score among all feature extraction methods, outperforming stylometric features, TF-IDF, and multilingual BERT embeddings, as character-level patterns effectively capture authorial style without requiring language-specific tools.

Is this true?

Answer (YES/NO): NO